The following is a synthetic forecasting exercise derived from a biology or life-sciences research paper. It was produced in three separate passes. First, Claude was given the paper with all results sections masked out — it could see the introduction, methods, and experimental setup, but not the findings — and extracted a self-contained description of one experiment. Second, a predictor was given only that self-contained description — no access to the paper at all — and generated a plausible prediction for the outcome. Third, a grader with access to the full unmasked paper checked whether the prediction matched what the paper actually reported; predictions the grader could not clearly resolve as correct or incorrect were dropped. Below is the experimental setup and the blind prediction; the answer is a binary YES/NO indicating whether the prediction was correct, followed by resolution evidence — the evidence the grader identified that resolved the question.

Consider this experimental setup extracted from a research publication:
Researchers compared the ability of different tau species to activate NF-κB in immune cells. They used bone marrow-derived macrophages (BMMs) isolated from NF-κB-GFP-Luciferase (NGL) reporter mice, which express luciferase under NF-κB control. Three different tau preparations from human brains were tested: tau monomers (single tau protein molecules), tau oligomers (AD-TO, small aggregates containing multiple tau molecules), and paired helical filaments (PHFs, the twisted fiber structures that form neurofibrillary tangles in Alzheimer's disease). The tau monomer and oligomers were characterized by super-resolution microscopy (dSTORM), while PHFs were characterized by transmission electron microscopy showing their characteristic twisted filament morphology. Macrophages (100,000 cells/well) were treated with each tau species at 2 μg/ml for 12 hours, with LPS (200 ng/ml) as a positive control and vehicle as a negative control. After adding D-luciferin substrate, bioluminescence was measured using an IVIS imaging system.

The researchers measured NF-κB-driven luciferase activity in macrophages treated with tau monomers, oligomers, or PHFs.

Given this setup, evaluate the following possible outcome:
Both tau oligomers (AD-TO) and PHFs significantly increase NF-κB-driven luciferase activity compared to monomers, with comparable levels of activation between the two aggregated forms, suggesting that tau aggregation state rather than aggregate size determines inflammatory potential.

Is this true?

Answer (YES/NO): NO